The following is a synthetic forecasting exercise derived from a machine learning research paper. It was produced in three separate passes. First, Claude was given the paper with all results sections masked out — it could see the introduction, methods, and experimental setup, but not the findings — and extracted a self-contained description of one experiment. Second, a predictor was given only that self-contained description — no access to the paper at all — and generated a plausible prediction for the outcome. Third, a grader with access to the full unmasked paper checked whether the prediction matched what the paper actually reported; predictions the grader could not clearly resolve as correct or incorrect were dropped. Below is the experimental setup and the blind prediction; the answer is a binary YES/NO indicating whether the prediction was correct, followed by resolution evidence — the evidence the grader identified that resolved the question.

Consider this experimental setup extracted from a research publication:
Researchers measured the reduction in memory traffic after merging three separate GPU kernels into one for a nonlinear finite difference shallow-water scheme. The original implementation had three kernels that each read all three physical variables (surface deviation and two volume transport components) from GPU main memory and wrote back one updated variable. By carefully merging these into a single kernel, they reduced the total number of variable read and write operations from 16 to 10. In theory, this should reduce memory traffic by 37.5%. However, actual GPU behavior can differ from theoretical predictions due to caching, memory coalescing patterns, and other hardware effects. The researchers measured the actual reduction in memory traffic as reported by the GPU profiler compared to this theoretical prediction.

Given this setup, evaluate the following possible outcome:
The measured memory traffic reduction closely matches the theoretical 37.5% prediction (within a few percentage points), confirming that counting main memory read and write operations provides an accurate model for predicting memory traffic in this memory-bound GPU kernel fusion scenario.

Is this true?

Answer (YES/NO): YES